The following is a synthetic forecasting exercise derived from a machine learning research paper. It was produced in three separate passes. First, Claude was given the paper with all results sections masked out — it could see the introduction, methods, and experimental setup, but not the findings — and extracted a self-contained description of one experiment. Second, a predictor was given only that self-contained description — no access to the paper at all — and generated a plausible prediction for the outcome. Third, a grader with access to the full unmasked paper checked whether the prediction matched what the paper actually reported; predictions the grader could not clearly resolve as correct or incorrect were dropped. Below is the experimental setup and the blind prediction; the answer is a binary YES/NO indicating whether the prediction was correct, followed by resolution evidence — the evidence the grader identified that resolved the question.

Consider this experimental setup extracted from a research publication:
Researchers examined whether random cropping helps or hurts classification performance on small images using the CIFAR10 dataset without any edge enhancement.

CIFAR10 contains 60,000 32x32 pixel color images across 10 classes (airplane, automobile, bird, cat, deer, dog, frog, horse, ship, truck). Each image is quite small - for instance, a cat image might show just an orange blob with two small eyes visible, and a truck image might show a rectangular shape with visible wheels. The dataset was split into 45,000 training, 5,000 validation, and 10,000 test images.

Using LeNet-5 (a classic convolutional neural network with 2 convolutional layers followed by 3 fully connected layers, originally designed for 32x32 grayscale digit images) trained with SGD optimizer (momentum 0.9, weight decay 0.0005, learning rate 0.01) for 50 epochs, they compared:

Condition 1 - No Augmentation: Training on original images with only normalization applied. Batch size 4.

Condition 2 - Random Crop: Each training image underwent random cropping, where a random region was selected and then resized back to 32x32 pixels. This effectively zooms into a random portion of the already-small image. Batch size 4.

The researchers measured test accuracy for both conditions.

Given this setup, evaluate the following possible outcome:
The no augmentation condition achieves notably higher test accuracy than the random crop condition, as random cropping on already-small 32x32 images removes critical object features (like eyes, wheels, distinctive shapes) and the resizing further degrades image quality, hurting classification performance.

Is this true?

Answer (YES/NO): YES